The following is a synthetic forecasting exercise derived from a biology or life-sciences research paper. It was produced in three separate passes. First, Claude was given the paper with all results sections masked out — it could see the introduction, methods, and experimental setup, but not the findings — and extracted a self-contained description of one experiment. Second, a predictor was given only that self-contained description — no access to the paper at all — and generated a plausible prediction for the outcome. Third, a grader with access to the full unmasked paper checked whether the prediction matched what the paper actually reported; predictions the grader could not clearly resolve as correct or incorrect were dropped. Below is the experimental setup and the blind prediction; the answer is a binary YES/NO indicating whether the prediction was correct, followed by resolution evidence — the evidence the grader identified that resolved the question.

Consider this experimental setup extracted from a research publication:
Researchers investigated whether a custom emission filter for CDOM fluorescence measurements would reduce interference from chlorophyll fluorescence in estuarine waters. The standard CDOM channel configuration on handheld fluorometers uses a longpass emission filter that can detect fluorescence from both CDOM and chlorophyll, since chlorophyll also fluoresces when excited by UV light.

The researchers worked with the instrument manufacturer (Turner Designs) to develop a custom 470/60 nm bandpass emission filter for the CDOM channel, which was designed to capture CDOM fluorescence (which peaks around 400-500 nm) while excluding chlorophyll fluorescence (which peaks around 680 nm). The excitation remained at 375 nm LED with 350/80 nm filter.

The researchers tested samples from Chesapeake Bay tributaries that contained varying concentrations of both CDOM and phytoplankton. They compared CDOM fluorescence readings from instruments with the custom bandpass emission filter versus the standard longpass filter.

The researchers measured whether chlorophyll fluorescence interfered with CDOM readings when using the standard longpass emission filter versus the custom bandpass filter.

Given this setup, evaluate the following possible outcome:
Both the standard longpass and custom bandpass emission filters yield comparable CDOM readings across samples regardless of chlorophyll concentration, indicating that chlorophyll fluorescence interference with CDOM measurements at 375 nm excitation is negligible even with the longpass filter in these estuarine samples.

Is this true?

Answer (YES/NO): NO